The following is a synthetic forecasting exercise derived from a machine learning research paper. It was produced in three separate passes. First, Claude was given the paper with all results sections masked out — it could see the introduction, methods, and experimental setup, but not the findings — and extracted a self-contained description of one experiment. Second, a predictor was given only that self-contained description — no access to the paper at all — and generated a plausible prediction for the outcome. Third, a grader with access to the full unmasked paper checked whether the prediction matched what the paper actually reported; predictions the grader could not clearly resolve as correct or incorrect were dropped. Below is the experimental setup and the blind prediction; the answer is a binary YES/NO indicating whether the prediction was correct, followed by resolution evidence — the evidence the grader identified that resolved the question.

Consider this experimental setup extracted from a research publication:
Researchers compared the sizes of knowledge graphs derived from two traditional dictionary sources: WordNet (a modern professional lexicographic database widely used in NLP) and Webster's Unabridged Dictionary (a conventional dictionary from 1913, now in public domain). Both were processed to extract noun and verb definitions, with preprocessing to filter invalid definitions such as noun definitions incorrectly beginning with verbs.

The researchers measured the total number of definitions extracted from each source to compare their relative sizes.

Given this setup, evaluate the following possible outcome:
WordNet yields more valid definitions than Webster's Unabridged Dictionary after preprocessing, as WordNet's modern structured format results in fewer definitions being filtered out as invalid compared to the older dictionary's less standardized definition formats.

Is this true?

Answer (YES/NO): NO